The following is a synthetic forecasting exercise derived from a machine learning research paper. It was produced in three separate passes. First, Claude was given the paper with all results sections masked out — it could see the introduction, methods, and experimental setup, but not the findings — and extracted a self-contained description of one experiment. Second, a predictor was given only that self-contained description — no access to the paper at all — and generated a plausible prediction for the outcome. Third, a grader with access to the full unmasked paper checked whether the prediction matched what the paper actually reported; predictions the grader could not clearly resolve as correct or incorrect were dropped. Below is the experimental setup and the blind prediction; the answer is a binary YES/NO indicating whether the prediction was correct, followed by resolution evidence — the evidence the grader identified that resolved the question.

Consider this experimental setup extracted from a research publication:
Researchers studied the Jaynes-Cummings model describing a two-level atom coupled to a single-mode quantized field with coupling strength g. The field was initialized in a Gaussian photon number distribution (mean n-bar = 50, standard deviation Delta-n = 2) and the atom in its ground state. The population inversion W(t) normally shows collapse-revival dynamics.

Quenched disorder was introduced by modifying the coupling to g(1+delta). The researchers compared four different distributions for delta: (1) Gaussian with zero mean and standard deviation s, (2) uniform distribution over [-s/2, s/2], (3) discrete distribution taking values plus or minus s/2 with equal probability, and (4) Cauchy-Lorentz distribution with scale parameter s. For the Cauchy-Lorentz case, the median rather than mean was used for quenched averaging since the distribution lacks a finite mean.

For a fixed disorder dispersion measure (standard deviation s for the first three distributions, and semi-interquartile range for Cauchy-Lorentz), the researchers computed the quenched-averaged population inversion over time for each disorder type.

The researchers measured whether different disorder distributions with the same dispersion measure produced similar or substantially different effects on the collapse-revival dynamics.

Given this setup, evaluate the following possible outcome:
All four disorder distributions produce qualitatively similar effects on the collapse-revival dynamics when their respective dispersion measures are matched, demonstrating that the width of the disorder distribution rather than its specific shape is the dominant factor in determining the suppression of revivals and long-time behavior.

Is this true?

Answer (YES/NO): NO